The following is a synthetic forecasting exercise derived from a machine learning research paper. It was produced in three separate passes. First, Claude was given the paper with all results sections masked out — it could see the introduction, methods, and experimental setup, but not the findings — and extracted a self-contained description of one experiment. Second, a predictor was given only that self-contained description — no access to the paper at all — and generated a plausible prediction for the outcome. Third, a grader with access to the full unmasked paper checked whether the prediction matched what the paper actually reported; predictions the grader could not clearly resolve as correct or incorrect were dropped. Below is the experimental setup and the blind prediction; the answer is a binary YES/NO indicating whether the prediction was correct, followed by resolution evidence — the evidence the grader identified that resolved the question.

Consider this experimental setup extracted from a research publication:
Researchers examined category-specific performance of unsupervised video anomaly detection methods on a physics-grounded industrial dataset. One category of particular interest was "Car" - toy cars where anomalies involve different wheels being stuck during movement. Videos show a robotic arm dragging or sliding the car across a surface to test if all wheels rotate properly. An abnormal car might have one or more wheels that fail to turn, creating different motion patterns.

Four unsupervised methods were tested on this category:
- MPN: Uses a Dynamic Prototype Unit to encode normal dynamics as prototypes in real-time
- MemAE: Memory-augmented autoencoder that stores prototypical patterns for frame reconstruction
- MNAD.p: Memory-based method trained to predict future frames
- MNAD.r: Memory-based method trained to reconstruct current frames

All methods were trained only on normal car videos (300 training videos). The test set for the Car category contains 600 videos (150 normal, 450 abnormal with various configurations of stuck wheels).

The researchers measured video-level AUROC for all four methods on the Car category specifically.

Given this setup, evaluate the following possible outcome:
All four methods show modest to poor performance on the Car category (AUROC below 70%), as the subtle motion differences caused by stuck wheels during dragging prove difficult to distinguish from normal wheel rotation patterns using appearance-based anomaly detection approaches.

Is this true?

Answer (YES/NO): NO